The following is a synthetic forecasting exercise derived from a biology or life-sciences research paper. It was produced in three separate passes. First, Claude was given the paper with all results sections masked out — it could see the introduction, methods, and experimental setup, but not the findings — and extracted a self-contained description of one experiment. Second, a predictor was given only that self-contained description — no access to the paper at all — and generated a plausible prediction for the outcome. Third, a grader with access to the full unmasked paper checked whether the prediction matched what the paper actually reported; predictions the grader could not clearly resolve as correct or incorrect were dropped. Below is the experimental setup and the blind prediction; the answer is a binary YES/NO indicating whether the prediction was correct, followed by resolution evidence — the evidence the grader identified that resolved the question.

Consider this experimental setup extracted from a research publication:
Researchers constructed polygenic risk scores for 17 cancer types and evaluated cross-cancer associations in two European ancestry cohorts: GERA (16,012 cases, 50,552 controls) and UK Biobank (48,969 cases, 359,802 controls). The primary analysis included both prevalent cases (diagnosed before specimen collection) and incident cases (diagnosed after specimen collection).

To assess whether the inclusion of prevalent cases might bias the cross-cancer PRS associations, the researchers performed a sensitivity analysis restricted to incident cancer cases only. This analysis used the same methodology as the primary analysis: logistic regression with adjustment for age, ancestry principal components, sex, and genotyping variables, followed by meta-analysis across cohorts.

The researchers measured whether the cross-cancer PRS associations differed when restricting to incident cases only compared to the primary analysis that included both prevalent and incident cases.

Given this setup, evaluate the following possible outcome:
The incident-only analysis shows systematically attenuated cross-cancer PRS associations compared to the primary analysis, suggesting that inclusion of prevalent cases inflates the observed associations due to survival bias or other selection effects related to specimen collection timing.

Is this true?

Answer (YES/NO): NO